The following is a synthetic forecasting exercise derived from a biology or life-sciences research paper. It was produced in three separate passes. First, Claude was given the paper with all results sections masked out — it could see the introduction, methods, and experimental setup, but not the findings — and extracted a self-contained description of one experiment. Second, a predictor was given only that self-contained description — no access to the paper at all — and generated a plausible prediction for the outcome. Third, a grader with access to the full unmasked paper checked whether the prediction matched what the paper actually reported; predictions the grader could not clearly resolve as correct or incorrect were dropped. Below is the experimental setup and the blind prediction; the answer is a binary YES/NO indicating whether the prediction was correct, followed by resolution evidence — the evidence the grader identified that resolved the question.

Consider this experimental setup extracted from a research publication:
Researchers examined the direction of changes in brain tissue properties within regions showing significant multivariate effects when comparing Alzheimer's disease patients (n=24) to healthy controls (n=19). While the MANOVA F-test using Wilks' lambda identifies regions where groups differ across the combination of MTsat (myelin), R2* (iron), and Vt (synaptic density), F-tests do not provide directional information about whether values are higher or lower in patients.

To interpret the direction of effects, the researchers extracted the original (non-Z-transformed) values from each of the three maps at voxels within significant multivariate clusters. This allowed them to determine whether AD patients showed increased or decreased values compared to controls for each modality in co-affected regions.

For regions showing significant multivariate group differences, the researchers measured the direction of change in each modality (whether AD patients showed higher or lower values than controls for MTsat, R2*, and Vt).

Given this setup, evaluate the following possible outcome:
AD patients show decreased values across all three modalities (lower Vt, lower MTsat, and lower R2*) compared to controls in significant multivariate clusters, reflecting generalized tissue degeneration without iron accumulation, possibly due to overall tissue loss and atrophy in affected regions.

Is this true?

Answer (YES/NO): NO